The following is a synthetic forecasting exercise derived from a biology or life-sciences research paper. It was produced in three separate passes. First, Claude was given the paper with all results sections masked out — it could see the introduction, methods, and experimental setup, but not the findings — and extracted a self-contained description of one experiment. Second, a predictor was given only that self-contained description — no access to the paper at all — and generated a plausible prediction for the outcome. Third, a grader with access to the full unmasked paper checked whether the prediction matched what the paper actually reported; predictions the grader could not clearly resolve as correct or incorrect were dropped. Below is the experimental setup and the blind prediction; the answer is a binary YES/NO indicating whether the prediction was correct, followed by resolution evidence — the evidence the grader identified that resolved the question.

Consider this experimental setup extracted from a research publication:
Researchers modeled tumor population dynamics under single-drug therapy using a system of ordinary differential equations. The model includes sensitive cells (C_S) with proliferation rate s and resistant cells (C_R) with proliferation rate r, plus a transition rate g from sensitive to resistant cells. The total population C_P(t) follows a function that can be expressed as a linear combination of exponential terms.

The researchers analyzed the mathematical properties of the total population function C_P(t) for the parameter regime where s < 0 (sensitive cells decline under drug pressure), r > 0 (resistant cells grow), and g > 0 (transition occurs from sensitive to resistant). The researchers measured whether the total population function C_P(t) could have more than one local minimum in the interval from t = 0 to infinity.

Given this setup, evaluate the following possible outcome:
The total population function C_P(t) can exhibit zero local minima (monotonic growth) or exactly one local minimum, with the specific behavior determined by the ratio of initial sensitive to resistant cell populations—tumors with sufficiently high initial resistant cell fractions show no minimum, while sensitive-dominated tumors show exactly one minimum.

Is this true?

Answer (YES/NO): YES